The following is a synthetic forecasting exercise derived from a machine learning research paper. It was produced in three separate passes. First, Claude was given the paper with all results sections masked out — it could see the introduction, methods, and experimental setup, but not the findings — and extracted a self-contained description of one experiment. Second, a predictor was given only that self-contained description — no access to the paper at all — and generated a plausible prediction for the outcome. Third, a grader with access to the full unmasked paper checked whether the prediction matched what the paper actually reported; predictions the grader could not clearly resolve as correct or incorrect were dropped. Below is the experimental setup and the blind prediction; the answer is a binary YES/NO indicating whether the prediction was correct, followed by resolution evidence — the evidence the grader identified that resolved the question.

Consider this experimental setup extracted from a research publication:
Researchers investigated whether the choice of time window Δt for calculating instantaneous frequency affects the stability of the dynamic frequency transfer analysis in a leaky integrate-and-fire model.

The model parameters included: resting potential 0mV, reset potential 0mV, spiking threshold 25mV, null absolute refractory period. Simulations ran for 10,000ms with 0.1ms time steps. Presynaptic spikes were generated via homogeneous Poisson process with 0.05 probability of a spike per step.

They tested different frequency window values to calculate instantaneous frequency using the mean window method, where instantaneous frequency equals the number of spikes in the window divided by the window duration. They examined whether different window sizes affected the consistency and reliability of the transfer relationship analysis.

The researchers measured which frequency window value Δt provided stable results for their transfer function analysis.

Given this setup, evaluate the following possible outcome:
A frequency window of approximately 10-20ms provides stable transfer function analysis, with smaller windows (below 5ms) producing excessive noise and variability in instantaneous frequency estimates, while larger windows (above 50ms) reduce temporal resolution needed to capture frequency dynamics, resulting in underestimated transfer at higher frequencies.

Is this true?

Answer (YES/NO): NO